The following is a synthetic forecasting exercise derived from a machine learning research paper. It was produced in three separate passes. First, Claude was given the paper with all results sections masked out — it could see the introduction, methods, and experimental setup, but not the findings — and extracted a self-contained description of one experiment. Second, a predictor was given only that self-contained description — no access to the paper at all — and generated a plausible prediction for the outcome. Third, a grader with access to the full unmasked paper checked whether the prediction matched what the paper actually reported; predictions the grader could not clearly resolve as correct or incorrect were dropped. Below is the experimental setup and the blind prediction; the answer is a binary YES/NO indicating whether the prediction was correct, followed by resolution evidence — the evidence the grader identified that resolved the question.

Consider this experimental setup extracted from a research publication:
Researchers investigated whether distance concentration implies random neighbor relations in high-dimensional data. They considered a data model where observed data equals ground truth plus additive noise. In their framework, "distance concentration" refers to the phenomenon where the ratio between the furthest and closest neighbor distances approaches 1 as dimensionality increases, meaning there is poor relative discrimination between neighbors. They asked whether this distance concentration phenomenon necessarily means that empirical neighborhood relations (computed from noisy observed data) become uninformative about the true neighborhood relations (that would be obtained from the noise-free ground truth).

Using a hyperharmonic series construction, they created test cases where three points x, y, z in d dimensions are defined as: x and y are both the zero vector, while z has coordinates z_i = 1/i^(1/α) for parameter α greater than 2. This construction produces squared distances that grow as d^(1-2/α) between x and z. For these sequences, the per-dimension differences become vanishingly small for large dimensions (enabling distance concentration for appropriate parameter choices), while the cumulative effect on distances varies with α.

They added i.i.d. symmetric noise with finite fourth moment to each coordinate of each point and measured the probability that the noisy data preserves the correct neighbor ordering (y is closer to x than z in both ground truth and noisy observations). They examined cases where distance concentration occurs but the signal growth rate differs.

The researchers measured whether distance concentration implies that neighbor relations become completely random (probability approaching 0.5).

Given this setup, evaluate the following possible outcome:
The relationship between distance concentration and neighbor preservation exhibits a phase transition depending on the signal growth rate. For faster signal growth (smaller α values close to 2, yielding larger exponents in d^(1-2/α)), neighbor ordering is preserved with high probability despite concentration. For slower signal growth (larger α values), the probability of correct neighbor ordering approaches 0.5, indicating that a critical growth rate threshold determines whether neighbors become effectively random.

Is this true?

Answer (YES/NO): NO